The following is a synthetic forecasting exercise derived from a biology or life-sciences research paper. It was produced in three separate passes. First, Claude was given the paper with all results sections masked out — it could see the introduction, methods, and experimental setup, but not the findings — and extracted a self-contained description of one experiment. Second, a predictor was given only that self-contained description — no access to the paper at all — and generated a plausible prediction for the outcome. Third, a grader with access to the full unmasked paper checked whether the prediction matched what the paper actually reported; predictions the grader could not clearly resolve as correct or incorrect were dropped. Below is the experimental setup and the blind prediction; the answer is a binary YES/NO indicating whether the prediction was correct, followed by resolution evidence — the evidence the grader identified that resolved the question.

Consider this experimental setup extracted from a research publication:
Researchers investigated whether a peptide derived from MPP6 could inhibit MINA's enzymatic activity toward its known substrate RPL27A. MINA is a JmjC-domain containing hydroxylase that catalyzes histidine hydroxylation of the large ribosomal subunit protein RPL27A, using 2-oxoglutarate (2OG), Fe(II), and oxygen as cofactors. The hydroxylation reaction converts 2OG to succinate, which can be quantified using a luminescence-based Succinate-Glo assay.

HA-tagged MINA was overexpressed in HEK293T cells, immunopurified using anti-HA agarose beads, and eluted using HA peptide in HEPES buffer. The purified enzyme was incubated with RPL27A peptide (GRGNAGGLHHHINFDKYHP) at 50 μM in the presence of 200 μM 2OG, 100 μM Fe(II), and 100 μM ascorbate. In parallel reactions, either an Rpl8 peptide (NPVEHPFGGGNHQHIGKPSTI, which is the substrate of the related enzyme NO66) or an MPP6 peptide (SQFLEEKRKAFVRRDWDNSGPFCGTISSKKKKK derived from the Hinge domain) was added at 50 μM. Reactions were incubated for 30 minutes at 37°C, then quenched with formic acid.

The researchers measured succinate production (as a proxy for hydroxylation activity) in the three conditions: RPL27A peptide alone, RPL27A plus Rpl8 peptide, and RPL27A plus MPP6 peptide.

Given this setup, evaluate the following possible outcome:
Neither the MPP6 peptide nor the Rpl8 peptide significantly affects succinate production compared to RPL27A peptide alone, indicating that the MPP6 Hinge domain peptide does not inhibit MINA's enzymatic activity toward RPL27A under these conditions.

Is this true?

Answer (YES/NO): NO